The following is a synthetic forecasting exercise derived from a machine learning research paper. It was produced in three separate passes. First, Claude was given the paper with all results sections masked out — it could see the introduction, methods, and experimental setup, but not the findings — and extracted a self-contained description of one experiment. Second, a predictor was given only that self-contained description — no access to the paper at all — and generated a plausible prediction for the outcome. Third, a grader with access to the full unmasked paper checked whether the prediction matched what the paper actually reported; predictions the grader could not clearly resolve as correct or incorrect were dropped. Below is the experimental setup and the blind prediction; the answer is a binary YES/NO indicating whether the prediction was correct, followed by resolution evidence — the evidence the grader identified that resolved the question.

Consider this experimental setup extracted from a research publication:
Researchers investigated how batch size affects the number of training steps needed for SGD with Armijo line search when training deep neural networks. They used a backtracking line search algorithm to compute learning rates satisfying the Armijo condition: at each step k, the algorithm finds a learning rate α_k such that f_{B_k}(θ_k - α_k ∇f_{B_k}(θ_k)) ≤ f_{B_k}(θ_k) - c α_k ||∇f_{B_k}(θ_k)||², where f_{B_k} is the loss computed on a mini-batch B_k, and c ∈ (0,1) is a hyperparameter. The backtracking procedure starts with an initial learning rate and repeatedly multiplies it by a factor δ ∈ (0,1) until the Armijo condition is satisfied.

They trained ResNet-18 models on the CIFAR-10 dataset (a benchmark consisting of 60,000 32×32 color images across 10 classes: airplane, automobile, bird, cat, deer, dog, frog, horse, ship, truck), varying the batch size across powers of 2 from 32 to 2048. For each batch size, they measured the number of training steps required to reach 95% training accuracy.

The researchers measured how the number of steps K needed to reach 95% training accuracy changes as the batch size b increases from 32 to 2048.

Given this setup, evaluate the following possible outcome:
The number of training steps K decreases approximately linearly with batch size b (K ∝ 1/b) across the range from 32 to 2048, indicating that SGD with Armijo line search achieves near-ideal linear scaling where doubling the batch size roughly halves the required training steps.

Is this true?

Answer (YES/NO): NO